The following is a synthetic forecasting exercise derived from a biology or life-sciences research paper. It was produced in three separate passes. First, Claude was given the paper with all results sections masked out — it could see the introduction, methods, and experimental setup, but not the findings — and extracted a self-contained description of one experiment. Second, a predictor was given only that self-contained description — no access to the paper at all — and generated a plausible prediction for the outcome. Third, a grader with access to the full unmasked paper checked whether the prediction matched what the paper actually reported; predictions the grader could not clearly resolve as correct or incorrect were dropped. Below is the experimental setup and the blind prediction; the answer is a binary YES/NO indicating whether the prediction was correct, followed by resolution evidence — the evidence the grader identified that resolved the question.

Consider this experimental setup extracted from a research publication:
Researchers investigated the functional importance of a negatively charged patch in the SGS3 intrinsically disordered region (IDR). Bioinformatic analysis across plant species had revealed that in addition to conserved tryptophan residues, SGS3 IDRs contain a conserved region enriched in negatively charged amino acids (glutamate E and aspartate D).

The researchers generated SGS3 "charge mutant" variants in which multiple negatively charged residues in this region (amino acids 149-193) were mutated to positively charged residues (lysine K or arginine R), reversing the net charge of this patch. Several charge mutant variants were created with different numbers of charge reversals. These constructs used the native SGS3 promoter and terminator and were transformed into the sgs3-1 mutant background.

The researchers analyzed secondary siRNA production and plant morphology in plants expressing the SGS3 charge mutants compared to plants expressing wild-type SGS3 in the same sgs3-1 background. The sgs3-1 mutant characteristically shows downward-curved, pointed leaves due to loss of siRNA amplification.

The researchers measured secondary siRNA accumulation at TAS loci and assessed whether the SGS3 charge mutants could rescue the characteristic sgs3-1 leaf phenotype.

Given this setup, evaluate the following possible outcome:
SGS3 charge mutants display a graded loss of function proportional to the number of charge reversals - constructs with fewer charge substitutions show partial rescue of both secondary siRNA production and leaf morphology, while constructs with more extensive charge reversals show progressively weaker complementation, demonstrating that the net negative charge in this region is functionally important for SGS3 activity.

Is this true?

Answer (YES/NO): NO